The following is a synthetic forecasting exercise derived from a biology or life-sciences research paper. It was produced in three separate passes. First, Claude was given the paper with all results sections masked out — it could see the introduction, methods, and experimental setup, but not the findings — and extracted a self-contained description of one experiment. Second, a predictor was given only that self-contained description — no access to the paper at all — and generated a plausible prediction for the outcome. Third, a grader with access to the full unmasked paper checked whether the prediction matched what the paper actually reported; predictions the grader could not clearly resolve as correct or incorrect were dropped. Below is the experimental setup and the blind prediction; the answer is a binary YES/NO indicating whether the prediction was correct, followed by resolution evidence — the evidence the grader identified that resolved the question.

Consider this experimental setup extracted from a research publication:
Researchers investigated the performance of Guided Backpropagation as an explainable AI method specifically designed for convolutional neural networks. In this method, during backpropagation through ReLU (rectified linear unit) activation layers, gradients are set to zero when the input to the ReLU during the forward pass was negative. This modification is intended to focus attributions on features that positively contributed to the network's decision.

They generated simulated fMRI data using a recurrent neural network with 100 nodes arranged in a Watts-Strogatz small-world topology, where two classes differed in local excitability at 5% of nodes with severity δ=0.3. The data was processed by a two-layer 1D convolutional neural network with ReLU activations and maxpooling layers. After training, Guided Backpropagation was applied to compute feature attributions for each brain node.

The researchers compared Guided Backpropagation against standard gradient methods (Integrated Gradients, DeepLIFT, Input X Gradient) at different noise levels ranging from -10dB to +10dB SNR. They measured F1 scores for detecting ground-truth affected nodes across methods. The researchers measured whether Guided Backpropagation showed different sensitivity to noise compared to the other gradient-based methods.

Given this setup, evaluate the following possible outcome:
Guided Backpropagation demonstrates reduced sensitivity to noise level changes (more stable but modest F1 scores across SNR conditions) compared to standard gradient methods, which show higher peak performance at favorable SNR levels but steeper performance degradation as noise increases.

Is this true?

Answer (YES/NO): NO